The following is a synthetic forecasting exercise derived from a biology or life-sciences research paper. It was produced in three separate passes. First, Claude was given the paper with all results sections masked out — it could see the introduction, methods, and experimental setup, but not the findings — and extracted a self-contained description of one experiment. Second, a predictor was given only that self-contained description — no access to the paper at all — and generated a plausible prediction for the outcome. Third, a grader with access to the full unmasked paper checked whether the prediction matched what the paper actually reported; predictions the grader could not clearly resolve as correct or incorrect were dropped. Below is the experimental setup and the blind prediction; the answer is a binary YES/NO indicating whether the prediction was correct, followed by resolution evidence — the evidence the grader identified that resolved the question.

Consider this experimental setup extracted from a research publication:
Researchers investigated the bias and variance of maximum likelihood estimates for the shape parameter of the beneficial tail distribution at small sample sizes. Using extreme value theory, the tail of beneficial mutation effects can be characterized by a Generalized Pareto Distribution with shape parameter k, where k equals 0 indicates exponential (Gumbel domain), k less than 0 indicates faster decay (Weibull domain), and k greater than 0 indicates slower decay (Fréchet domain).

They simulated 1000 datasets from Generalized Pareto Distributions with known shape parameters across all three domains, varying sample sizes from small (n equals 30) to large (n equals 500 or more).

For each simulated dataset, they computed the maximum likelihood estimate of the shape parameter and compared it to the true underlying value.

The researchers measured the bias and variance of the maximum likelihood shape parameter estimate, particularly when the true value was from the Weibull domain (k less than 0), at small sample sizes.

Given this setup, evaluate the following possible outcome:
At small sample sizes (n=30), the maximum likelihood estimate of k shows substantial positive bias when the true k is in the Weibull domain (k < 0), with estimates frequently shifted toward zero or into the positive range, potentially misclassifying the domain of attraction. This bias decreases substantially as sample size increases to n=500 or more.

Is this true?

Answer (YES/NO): NO